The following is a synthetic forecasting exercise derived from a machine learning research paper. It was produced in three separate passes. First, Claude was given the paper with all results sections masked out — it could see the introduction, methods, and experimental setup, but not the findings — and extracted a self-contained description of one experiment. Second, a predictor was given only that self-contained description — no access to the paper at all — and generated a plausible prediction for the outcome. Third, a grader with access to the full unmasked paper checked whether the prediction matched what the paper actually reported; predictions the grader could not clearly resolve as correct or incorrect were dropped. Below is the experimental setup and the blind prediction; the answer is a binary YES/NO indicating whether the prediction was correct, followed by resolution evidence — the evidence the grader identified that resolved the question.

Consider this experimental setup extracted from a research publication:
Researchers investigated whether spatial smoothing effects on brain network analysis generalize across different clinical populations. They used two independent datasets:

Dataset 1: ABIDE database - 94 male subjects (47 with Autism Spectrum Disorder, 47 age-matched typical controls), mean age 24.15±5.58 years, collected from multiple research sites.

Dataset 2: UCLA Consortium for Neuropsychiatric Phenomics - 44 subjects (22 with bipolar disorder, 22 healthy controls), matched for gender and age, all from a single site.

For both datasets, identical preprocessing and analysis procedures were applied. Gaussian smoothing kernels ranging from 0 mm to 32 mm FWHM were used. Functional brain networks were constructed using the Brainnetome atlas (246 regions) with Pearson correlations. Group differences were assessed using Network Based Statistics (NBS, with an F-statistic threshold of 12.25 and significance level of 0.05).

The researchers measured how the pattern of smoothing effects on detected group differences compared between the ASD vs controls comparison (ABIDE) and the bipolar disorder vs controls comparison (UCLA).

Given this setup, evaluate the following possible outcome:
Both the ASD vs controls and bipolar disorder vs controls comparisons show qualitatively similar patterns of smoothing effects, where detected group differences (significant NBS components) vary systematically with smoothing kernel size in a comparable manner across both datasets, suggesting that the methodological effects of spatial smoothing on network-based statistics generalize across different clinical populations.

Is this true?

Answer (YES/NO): YES